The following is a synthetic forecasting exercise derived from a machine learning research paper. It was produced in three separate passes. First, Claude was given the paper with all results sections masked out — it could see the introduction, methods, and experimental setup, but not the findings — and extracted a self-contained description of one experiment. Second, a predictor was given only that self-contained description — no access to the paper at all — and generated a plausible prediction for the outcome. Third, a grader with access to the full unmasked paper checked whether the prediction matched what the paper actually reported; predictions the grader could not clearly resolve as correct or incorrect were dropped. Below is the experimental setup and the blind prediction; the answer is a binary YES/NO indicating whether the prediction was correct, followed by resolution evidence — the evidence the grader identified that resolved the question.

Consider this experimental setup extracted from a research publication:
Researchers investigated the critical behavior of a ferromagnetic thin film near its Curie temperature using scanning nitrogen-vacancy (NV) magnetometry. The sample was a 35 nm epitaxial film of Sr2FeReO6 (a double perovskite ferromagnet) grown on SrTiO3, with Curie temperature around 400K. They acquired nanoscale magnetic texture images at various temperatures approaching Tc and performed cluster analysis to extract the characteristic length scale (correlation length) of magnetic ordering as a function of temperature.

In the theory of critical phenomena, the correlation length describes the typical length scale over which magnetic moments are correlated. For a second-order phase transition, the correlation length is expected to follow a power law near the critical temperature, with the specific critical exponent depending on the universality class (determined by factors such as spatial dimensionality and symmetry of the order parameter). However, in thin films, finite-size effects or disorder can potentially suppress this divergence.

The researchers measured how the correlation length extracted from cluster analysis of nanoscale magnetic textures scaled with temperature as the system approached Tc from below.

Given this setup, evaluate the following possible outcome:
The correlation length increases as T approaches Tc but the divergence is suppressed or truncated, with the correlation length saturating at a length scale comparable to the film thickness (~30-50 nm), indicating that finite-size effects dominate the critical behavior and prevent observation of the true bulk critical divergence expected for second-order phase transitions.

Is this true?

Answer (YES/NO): NO